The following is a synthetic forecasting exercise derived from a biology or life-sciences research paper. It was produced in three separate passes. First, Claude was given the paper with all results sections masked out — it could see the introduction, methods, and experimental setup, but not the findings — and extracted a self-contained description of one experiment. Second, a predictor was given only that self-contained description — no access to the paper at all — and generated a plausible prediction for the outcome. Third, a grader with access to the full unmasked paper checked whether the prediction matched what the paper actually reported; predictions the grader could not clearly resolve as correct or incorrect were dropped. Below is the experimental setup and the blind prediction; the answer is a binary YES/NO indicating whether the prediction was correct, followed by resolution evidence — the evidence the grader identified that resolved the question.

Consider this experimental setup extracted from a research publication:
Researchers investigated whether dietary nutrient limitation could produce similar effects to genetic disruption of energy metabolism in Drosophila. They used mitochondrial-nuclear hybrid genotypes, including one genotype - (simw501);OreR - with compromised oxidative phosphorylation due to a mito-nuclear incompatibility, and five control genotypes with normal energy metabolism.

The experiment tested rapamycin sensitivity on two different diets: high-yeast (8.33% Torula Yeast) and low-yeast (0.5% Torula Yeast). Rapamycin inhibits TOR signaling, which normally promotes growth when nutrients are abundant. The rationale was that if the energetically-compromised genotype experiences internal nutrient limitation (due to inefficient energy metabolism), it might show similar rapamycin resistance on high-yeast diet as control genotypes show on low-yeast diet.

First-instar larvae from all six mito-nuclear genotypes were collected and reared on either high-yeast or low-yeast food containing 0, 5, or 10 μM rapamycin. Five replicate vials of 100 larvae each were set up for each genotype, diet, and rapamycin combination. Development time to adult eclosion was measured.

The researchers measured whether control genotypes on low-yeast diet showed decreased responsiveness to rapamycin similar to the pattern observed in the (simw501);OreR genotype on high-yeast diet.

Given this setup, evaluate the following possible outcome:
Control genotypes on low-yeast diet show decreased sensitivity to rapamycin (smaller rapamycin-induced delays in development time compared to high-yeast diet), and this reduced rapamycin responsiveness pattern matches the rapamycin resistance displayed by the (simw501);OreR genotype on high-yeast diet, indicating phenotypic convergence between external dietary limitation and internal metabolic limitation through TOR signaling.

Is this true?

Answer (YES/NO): NO